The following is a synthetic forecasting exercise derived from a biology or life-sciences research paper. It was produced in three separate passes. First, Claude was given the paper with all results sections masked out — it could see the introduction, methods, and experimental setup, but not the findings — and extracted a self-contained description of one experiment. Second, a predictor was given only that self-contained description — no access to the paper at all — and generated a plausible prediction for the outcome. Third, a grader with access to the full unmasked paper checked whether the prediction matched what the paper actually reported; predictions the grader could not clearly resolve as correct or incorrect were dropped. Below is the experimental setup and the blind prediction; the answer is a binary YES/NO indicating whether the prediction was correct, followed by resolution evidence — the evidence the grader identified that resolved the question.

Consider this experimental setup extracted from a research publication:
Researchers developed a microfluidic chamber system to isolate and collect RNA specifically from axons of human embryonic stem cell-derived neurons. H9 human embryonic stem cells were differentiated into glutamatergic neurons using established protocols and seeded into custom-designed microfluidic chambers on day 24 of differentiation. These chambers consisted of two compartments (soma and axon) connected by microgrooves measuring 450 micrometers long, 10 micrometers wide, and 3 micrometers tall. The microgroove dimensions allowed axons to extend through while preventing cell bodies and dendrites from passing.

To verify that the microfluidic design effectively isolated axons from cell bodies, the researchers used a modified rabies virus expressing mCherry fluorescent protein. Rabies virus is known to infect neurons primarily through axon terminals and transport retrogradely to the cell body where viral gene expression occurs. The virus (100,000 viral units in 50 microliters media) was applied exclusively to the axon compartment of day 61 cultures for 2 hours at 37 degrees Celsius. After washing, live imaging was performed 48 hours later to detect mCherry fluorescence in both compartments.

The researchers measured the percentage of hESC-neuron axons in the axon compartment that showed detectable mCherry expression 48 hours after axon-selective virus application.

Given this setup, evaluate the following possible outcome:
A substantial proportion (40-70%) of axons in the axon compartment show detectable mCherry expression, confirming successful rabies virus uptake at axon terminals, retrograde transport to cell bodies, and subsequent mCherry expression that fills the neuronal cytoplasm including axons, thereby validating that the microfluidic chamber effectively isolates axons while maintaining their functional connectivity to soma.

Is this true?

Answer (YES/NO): NO